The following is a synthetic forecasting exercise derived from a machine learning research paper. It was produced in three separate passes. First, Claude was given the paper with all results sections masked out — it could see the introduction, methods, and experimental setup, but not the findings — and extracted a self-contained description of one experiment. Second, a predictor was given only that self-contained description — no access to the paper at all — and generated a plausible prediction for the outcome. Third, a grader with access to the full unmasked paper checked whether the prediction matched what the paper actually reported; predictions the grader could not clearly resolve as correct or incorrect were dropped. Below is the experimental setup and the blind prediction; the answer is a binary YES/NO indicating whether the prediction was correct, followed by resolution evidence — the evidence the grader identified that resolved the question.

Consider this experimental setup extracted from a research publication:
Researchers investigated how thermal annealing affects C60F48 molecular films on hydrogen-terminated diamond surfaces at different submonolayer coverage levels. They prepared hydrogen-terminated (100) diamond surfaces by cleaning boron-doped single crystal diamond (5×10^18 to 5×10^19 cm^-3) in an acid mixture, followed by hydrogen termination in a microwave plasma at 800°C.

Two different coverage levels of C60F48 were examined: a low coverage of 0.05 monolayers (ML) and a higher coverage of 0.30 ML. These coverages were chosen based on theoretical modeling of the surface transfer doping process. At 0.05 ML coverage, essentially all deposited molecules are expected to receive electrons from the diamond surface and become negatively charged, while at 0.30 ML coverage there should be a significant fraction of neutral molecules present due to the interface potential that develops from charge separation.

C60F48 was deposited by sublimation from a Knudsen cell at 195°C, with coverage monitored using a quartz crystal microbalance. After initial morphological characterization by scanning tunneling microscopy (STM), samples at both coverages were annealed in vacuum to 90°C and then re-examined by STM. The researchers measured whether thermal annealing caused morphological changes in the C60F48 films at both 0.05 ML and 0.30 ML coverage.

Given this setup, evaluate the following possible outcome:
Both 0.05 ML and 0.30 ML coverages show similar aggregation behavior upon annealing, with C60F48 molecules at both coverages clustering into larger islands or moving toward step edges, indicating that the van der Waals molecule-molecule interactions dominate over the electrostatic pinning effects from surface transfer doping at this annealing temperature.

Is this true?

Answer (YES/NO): NO